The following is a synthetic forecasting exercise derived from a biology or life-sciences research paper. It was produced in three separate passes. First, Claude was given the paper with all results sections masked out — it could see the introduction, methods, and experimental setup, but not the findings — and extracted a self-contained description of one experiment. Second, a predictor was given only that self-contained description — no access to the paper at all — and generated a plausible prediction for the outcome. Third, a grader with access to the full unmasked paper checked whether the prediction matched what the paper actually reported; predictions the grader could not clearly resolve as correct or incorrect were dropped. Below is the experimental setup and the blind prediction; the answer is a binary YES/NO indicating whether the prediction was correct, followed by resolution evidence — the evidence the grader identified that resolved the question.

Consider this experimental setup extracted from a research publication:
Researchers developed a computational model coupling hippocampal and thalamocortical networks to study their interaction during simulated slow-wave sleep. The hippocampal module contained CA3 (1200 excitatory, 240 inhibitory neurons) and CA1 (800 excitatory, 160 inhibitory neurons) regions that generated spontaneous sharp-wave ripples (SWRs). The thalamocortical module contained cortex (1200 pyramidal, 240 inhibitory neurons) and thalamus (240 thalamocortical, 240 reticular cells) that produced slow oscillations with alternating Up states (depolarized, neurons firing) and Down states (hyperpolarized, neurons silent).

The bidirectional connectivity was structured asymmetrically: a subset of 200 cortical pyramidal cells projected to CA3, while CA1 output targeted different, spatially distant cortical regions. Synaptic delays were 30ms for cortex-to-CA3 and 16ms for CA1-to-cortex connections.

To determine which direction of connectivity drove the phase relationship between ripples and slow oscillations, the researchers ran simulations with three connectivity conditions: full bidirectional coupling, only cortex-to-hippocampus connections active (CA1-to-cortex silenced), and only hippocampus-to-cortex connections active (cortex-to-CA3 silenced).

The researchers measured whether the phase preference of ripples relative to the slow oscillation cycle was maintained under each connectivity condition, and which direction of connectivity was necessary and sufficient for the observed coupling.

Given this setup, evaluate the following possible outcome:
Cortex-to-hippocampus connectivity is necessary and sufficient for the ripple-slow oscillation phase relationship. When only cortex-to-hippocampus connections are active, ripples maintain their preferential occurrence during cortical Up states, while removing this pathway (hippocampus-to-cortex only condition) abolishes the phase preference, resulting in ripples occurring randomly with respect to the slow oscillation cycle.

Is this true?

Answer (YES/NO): YES